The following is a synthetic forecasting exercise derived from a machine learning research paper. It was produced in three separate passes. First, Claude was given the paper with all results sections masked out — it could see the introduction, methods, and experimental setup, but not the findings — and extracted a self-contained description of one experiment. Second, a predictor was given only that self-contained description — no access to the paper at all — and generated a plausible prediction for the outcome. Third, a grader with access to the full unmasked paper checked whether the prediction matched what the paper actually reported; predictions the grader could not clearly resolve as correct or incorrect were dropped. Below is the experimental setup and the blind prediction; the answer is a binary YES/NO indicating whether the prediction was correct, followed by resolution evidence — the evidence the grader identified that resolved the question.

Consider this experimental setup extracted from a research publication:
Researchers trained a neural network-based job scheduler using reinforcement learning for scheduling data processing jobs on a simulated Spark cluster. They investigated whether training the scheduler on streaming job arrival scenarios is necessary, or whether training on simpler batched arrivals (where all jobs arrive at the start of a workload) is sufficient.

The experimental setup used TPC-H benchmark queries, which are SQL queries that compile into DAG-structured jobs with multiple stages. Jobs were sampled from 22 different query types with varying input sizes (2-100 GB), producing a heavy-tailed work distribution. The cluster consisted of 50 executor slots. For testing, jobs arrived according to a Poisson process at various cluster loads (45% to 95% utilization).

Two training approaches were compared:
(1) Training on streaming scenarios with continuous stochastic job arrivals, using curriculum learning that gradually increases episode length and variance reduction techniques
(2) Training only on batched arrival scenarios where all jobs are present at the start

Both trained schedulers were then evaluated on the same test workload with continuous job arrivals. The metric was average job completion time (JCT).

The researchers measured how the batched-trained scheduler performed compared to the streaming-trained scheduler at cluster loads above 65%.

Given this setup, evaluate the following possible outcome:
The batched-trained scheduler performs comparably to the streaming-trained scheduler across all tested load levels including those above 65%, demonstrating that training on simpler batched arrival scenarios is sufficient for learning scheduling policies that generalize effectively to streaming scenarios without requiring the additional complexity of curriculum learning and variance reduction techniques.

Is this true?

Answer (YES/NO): NO